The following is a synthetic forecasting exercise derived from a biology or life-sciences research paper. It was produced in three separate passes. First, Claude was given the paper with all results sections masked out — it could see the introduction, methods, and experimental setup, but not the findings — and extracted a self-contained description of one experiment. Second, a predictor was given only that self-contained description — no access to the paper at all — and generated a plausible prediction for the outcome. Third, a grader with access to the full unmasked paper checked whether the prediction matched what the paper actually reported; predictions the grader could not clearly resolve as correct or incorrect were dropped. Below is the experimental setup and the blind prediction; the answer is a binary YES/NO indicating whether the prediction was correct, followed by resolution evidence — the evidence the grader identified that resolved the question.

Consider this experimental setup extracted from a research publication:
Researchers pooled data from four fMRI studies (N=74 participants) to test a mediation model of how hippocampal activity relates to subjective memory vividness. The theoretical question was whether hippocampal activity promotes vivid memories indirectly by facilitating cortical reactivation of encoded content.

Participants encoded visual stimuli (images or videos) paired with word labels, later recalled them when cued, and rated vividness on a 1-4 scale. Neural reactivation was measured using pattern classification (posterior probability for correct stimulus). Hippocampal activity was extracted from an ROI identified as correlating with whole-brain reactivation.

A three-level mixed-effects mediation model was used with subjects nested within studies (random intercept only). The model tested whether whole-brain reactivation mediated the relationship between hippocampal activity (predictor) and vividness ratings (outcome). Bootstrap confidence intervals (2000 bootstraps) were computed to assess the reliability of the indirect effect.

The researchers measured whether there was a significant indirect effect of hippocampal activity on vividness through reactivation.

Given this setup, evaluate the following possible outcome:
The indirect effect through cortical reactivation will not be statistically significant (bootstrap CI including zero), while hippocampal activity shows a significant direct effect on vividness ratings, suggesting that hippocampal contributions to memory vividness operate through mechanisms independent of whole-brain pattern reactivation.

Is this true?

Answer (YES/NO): NO